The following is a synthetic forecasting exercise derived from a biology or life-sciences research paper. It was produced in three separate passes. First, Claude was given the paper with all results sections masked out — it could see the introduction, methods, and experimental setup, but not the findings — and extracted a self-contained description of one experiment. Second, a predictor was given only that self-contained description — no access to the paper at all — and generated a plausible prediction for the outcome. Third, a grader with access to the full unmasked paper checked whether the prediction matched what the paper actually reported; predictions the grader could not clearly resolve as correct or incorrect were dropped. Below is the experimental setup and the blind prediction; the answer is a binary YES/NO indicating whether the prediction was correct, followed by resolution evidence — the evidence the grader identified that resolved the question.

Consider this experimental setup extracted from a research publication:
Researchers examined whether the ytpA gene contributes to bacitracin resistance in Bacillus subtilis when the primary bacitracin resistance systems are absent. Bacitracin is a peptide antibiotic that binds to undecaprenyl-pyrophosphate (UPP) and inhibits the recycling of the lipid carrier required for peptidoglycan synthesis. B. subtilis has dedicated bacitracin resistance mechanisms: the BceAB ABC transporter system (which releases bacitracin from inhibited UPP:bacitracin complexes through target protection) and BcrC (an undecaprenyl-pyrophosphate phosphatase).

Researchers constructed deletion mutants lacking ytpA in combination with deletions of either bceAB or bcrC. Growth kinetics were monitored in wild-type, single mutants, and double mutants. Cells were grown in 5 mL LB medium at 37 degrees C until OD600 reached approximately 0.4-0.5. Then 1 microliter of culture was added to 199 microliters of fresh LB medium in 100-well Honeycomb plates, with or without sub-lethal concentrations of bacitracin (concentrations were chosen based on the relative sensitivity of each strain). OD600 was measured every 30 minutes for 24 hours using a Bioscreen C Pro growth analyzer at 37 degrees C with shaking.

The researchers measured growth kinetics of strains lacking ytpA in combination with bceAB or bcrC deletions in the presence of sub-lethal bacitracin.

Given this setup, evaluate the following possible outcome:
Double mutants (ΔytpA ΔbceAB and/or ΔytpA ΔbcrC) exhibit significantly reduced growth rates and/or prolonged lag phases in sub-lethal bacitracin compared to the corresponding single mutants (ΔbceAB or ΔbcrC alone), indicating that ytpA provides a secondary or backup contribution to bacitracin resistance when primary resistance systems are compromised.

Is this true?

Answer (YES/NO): YES